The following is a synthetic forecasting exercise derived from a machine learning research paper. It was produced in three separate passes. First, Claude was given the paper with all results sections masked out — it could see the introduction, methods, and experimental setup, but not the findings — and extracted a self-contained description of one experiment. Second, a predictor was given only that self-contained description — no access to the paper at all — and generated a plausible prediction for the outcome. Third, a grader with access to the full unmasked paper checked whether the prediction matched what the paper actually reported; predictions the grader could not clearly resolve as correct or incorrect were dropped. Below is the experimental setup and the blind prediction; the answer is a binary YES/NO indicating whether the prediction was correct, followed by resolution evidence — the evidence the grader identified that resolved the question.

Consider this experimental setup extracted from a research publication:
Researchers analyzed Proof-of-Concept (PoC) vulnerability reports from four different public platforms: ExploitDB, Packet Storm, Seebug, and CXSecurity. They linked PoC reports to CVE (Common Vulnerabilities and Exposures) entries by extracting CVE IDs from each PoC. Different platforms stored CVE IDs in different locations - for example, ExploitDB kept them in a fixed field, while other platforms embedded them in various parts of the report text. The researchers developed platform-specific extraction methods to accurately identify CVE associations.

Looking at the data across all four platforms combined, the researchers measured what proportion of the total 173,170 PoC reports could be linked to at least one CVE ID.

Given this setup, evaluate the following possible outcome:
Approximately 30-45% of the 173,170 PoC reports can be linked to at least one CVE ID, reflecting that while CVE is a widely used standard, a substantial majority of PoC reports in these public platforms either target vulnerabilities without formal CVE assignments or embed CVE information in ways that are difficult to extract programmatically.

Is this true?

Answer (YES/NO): YES